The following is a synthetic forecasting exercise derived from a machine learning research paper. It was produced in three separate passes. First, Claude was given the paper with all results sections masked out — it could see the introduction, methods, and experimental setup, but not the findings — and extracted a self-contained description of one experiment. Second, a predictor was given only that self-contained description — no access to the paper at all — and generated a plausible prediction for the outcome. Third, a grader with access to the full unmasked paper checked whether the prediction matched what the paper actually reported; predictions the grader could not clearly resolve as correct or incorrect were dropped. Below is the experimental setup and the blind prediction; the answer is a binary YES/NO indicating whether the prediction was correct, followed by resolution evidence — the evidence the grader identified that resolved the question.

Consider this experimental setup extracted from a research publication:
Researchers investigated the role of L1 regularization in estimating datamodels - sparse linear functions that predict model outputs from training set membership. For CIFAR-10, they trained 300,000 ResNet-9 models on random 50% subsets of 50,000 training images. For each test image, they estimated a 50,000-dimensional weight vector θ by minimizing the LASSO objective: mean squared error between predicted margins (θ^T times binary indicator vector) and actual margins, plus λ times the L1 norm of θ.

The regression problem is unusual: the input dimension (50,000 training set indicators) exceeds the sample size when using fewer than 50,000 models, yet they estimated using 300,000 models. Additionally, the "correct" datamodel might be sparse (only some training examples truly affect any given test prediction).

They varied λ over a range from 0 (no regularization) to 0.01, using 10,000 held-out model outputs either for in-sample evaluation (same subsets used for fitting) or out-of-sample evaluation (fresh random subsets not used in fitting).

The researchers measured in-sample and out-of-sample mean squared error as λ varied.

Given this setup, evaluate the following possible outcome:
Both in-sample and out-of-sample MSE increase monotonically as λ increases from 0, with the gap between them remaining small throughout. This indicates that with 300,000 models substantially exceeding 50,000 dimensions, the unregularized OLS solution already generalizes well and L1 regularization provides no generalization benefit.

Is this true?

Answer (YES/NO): NO